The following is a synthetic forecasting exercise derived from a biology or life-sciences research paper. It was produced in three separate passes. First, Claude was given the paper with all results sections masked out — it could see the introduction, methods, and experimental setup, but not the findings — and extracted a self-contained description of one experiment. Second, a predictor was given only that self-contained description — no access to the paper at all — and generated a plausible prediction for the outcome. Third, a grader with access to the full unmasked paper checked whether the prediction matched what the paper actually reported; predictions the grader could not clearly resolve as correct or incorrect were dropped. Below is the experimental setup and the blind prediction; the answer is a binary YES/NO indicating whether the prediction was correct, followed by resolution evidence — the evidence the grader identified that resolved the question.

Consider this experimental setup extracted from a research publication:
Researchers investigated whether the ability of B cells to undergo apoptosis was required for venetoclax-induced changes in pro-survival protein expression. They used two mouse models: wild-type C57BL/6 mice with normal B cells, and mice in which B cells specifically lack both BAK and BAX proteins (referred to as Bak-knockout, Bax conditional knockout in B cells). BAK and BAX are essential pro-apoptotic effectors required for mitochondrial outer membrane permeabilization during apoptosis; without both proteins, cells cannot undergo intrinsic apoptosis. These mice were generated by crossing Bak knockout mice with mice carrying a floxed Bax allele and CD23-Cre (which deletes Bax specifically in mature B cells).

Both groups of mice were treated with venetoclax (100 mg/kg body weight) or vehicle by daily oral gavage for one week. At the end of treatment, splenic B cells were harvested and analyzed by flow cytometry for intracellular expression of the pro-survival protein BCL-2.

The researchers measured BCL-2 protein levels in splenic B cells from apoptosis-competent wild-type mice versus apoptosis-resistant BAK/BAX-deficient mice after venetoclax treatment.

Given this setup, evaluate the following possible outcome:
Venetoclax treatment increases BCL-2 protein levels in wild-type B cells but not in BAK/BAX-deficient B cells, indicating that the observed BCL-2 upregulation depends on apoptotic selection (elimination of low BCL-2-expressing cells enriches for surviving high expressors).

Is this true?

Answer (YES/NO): NO